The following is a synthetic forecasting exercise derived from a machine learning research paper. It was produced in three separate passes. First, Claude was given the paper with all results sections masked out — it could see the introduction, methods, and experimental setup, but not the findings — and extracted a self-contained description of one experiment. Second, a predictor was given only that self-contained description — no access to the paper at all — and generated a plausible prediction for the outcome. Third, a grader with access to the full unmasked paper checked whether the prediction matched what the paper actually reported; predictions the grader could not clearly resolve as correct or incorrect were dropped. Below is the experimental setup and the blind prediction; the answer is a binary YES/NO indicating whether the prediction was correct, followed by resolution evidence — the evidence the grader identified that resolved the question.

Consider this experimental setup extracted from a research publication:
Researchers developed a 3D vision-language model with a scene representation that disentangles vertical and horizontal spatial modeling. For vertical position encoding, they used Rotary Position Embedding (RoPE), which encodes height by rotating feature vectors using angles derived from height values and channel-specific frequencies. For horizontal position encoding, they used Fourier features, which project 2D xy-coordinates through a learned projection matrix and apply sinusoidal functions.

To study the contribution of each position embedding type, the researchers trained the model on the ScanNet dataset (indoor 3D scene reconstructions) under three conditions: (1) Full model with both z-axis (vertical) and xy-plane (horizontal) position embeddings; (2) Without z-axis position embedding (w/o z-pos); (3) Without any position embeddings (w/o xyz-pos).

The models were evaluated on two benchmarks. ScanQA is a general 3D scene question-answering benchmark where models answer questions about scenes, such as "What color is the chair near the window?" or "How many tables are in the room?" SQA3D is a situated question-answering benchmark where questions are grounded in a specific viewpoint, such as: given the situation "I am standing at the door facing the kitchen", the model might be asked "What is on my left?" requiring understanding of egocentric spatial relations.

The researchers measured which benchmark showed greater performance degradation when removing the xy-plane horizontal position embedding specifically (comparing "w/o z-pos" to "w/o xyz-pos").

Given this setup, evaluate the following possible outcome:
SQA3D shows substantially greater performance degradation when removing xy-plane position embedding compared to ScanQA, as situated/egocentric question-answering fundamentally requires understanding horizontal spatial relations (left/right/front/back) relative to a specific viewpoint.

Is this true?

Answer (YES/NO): YES